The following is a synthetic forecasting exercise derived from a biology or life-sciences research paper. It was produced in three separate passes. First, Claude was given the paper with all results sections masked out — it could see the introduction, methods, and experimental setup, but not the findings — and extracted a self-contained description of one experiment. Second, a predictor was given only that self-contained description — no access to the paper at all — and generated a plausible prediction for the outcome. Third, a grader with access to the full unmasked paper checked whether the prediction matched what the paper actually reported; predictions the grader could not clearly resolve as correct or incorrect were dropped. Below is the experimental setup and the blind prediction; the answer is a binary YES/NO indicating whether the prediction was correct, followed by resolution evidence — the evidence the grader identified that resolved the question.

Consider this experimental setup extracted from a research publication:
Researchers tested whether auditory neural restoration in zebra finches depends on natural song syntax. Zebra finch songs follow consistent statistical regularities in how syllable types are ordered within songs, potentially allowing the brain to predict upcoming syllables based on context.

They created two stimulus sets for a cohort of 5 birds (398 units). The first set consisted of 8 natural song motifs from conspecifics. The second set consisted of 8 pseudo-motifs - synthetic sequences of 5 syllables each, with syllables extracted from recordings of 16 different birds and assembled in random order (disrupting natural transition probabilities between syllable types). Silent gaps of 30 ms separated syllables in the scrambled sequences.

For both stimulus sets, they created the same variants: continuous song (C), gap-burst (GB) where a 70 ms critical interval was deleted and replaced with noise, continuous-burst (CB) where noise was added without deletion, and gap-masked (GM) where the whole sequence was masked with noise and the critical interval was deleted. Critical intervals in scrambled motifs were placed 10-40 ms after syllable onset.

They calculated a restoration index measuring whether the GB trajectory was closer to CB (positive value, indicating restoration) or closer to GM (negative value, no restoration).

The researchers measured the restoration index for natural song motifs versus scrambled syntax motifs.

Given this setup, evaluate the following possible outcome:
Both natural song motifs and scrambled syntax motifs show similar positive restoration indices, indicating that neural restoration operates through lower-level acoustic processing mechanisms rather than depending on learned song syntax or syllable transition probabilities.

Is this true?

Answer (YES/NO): NO